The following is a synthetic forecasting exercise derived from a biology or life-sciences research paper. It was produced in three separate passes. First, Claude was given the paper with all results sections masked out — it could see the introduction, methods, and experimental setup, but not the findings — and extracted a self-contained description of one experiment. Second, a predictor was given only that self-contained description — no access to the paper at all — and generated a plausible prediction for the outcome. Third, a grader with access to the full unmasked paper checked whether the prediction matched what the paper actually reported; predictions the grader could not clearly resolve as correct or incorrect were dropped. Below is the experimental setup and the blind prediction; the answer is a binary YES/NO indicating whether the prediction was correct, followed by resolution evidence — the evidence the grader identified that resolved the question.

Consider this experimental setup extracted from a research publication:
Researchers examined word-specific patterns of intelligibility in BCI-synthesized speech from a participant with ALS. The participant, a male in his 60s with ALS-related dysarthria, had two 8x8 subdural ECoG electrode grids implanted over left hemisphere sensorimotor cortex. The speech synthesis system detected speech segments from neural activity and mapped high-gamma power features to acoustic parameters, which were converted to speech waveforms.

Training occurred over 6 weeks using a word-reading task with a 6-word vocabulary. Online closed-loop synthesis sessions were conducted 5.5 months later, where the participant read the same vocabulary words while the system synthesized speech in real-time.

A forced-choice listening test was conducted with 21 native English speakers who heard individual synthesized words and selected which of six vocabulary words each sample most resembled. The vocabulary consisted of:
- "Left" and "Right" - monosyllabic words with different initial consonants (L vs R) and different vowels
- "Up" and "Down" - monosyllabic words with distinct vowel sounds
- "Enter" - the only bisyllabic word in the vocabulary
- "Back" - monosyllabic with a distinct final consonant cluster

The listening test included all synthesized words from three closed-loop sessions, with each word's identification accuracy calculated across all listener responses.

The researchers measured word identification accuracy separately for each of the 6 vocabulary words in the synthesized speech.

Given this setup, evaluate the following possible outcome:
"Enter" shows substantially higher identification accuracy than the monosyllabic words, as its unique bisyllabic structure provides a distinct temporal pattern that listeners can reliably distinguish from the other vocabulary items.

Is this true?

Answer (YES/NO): NO